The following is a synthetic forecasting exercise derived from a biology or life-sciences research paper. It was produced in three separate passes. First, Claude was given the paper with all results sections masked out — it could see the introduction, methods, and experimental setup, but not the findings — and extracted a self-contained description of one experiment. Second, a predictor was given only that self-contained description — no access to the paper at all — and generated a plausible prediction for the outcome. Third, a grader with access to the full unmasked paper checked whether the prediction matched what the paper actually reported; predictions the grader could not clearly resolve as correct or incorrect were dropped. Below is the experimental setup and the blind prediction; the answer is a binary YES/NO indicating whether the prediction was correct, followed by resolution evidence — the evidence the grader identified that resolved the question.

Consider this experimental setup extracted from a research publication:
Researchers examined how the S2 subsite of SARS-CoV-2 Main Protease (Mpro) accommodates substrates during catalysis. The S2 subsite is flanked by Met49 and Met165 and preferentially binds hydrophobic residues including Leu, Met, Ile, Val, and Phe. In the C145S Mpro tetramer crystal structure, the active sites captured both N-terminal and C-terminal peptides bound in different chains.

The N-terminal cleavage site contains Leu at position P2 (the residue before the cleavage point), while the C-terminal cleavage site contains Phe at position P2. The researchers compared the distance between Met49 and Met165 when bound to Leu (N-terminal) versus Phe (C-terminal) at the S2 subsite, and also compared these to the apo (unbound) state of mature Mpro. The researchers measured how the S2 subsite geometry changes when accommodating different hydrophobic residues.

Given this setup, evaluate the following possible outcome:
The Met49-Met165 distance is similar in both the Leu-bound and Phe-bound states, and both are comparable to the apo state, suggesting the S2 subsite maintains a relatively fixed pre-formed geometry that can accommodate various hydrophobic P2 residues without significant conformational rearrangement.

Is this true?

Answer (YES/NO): NO